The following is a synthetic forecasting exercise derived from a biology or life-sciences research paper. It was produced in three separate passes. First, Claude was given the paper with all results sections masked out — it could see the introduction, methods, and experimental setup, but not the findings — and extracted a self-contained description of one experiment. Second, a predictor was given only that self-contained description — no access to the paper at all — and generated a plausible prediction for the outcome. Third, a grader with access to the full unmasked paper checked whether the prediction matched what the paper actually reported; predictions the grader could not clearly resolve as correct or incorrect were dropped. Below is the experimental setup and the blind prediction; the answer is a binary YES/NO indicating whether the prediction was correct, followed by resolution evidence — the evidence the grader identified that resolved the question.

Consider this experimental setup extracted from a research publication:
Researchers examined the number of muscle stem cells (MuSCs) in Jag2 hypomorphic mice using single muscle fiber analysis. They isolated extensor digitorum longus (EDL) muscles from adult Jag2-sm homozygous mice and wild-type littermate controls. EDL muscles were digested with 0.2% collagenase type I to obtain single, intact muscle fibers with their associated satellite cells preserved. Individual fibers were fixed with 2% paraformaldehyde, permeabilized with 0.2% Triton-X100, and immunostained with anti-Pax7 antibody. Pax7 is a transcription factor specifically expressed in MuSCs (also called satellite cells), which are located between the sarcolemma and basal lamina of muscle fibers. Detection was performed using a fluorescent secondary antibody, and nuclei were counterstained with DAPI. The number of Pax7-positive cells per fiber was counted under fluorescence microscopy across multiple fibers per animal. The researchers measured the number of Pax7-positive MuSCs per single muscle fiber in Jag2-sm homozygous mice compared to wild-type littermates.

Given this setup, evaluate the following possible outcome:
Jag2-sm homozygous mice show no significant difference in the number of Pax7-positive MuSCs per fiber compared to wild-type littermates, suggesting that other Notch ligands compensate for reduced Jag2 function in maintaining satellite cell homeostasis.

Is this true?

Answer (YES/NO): NO